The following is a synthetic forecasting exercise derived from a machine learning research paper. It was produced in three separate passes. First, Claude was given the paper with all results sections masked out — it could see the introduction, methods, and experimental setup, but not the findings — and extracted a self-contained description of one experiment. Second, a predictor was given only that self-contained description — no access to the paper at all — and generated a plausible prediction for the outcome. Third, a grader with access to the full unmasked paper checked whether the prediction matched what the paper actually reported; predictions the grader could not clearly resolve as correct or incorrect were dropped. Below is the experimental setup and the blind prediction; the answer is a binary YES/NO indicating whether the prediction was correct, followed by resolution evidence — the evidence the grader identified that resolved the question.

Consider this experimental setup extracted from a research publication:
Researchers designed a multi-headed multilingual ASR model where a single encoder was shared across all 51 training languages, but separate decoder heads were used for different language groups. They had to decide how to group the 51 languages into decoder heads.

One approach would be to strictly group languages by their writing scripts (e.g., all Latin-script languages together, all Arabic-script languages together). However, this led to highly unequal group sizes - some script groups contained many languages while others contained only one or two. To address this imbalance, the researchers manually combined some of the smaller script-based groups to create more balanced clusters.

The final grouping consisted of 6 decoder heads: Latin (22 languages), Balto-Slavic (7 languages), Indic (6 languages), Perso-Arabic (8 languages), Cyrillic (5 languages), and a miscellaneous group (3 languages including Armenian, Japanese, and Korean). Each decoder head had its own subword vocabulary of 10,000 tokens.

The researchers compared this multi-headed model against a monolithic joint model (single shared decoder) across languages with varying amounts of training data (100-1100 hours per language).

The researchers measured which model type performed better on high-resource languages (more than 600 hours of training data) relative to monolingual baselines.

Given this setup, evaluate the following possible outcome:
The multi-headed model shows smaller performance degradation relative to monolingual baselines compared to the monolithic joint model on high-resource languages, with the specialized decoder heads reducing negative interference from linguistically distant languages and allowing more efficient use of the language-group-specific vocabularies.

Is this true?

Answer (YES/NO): NO